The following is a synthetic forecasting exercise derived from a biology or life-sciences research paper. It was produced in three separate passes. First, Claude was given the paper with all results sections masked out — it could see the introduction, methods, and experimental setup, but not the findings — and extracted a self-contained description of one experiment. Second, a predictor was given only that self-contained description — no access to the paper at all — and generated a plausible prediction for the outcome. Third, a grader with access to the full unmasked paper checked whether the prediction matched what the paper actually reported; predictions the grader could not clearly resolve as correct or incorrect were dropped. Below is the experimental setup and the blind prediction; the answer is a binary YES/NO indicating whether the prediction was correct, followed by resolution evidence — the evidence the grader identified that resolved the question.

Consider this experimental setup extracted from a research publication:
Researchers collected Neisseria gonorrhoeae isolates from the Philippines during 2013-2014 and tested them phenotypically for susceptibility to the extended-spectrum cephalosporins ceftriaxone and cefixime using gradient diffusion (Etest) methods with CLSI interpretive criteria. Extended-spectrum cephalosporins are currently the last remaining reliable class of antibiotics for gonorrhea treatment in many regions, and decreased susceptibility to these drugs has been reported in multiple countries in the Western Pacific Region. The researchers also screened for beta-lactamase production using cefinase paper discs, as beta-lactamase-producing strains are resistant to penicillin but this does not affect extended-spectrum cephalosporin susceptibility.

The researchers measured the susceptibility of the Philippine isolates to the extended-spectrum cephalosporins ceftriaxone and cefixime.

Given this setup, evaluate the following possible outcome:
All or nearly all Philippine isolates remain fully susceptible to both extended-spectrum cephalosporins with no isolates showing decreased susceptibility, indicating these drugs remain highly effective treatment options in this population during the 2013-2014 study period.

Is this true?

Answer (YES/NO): YES